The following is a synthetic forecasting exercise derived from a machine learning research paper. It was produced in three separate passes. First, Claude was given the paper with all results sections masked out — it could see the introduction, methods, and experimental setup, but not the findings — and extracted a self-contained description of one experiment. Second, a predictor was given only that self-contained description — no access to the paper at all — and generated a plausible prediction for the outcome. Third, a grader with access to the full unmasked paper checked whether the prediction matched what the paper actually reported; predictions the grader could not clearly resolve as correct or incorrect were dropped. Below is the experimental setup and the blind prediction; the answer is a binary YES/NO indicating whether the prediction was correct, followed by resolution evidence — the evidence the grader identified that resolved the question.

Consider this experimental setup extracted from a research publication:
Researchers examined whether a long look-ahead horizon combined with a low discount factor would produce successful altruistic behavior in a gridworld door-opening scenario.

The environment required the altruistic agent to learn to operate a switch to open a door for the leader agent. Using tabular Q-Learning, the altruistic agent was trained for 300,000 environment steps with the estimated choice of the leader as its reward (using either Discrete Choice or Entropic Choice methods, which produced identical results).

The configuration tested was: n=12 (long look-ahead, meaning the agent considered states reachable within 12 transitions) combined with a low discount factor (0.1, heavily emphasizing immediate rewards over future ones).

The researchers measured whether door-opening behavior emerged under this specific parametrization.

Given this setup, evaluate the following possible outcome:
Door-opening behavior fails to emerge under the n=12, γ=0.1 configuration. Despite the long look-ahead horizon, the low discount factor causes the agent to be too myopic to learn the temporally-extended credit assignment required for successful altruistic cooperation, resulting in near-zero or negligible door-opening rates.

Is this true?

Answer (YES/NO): NO